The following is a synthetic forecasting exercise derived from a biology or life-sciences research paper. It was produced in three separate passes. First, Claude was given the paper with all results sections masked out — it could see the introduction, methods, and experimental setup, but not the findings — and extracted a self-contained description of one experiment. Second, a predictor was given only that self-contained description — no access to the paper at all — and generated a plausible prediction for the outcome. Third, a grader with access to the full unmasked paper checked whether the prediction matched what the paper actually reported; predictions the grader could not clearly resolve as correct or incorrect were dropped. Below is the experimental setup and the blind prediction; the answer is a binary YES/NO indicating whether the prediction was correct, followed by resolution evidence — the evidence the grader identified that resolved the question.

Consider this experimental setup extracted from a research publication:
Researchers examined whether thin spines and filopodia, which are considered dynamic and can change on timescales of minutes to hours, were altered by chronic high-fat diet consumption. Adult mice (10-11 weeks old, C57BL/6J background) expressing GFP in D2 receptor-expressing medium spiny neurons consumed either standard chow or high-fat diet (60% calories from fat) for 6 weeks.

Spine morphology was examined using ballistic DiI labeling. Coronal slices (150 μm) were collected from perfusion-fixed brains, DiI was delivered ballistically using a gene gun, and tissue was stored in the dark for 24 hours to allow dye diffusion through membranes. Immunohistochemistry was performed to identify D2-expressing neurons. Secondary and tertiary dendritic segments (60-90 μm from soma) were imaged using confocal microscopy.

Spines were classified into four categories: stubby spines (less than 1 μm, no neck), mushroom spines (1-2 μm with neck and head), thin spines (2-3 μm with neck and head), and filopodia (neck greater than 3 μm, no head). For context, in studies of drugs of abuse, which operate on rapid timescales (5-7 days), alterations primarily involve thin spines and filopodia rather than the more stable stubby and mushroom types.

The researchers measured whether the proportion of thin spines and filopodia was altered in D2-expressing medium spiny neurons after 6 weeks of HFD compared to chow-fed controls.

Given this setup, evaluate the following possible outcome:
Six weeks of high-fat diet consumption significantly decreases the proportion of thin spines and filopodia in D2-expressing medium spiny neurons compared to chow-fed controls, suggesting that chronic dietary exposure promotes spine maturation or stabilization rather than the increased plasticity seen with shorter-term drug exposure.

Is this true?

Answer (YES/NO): NO